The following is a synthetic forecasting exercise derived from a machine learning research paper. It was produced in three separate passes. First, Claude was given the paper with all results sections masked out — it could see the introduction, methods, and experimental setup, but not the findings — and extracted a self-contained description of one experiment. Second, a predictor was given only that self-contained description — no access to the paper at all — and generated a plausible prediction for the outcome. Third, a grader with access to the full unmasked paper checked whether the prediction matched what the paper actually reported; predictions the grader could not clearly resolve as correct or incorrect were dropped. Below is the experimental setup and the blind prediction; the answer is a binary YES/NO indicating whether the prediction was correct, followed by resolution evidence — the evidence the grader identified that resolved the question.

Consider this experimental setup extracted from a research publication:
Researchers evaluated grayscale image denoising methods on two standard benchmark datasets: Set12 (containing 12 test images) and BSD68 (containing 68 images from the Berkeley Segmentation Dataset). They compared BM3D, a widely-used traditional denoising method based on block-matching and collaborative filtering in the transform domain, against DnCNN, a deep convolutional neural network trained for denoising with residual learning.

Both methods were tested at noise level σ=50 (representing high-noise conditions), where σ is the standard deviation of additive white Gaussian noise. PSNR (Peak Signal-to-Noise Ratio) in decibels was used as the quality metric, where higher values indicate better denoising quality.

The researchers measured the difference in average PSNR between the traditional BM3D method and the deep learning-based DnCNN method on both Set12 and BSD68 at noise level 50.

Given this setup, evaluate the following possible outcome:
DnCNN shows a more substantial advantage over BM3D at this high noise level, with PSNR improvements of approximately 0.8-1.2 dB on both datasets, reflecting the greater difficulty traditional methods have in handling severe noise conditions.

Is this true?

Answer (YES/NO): NO